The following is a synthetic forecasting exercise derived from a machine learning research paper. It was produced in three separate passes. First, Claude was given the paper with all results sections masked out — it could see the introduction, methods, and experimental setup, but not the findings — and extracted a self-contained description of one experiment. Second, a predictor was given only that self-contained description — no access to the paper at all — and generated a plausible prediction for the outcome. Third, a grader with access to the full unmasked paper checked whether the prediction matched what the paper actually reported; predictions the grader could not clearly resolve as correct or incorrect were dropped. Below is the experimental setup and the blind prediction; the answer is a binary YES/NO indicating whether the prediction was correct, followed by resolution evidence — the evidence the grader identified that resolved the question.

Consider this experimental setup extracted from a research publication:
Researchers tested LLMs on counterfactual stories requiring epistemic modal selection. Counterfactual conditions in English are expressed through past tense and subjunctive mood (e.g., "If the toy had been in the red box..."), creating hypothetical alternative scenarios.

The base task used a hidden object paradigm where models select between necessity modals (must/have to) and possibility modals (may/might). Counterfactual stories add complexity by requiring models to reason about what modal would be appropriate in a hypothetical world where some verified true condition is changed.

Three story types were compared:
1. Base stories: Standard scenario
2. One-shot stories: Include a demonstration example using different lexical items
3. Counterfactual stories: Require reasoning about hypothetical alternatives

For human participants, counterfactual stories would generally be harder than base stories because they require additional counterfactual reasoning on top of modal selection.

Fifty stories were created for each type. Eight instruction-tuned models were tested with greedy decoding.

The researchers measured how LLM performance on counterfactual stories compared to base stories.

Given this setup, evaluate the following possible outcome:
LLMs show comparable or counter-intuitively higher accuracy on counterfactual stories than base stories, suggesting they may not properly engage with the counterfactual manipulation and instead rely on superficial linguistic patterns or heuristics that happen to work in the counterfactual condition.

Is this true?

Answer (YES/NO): YES